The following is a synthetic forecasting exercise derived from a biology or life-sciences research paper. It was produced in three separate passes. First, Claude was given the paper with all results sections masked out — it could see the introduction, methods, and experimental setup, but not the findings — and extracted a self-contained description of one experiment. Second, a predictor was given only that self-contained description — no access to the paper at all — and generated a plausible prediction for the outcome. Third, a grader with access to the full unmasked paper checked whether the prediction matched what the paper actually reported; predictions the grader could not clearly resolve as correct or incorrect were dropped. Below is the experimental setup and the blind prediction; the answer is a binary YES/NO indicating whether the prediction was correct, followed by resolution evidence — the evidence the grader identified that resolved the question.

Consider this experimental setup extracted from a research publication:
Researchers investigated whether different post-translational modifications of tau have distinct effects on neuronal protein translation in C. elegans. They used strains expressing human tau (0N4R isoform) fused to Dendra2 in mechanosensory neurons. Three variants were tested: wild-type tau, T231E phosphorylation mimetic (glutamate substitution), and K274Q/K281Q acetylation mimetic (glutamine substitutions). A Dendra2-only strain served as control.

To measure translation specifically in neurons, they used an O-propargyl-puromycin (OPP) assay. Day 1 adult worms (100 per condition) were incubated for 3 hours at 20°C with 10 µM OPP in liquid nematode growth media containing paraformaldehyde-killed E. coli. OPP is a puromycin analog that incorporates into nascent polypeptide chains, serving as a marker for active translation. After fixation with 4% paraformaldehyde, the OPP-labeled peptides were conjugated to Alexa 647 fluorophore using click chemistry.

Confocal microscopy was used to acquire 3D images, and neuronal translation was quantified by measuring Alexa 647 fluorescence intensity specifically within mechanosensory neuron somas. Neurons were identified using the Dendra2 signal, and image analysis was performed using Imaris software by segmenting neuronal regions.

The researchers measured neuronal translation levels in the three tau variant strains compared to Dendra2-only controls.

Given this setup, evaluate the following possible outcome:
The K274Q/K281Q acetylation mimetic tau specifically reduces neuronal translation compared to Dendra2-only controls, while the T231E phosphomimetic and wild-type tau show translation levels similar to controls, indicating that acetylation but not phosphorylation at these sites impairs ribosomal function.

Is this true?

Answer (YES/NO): NO